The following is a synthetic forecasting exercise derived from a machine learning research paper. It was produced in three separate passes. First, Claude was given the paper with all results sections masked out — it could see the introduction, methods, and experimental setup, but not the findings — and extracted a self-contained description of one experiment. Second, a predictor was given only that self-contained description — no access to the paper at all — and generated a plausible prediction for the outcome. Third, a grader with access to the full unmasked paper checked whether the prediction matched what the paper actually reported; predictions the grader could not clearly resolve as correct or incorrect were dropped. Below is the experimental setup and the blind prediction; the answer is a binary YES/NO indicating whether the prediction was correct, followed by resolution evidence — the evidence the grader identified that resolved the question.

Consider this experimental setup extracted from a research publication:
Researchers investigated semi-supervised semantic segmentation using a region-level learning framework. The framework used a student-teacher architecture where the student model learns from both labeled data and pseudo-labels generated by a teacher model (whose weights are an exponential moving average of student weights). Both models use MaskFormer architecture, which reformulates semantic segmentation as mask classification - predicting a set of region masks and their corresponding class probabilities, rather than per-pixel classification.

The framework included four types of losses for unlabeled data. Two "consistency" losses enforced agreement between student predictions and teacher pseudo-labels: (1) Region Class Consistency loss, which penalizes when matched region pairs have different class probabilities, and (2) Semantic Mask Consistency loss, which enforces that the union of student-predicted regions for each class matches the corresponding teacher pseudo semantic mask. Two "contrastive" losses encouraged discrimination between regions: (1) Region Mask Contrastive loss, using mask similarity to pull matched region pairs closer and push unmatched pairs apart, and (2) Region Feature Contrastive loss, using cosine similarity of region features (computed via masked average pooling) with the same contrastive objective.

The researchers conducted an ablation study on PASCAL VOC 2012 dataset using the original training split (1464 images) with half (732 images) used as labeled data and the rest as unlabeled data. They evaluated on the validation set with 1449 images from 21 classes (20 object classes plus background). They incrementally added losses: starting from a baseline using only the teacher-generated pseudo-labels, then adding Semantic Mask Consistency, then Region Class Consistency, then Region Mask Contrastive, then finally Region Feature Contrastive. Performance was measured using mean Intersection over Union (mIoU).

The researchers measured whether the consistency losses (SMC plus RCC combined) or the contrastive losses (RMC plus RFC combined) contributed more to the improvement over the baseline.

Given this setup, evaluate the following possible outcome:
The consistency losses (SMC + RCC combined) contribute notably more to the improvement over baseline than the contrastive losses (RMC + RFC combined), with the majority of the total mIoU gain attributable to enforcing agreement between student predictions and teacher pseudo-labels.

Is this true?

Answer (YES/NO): YES